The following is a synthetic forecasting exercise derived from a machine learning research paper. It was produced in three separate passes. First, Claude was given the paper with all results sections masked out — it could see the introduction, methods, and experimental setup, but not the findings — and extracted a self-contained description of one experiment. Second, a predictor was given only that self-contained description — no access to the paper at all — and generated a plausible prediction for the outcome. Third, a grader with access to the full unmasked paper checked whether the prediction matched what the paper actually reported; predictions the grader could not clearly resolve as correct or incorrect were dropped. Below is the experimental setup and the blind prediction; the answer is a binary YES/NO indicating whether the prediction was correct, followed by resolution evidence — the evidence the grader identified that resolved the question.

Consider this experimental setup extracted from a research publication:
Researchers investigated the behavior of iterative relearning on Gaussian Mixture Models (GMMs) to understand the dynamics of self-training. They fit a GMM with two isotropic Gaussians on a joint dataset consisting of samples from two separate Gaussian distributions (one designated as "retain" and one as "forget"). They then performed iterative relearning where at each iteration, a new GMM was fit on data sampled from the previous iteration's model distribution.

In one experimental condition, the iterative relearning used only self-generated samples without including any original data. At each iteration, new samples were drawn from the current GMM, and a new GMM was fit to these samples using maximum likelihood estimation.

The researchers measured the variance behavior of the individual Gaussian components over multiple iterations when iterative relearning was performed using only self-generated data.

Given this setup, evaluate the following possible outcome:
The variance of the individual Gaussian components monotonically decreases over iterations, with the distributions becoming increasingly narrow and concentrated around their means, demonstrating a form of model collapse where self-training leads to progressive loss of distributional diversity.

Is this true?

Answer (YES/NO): NO